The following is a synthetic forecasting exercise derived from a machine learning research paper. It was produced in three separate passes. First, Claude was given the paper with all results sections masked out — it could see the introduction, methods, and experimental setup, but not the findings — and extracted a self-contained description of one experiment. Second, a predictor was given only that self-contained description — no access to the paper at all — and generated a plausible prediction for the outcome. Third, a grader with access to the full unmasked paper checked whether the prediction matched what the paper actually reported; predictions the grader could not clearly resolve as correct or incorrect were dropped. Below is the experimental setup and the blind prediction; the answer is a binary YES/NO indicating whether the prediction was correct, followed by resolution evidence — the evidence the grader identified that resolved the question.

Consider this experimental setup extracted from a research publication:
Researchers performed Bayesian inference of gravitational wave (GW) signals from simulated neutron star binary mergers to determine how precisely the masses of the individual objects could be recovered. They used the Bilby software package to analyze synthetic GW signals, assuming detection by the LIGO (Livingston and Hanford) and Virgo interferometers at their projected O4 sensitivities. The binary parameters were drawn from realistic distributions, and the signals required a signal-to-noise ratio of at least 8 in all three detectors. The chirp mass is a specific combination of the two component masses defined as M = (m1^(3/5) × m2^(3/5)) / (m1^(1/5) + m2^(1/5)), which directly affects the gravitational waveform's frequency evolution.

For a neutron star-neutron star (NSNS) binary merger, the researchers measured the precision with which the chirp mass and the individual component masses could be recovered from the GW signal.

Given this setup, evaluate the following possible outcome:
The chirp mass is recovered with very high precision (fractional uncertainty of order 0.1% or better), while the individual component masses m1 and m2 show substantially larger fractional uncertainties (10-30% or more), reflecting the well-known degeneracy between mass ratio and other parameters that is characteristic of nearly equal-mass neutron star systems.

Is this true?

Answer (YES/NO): NO